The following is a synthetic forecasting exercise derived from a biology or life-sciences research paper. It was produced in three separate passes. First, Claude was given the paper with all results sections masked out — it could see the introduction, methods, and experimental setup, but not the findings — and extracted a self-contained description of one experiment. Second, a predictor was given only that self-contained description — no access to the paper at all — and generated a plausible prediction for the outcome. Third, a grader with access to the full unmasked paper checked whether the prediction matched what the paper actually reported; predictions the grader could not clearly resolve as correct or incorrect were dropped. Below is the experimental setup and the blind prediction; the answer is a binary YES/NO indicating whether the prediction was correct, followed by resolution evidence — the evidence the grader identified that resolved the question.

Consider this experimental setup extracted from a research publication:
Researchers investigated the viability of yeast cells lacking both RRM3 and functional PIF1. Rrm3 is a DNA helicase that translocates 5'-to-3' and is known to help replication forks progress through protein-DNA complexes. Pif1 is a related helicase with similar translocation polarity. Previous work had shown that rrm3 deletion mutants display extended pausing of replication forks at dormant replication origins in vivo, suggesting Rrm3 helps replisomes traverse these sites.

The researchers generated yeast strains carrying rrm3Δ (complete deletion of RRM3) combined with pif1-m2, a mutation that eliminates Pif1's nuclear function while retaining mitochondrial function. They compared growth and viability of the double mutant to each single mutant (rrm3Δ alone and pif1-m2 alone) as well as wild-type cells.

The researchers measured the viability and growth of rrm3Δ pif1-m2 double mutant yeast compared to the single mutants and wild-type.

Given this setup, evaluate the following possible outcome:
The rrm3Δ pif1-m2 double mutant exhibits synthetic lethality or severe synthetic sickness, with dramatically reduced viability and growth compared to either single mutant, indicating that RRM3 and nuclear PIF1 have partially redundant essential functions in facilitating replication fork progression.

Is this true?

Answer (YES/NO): YES